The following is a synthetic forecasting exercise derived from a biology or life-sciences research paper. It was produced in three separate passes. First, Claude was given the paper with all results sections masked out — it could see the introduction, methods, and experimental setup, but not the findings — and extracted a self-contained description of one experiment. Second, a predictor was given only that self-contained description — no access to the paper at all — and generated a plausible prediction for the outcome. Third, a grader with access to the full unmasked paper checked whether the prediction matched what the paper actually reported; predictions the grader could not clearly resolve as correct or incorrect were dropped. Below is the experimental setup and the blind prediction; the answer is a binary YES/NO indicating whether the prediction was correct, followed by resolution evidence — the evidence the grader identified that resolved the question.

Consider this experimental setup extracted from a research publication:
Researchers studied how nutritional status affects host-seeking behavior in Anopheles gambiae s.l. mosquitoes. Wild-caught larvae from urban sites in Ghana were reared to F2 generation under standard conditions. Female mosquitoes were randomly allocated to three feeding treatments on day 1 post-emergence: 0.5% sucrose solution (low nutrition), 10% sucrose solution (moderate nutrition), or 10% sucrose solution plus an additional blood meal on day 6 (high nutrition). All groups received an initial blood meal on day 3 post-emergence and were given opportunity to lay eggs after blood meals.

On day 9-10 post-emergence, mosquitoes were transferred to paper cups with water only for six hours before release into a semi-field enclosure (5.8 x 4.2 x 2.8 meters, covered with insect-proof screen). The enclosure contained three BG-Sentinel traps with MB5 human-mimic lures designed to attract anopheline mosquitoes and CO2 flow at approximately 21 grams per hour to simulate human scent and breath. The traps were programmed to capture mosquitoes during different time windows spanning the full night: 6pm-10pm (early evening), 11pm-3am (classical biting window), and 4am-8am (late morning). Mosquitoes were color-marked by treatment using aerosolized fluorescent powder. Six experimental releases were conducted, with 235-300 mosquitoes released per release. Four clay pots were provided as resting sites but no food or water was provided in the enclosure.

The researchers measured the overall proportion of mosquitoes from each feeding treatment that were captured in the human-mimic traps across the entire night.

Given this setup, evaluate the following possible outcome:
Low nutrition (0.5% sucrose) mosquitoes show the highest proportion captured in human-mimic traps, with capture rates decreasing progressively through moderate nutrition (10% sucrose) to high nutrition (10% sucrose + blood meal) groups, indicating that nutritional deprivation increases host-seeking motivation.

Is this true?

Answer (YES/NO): YES